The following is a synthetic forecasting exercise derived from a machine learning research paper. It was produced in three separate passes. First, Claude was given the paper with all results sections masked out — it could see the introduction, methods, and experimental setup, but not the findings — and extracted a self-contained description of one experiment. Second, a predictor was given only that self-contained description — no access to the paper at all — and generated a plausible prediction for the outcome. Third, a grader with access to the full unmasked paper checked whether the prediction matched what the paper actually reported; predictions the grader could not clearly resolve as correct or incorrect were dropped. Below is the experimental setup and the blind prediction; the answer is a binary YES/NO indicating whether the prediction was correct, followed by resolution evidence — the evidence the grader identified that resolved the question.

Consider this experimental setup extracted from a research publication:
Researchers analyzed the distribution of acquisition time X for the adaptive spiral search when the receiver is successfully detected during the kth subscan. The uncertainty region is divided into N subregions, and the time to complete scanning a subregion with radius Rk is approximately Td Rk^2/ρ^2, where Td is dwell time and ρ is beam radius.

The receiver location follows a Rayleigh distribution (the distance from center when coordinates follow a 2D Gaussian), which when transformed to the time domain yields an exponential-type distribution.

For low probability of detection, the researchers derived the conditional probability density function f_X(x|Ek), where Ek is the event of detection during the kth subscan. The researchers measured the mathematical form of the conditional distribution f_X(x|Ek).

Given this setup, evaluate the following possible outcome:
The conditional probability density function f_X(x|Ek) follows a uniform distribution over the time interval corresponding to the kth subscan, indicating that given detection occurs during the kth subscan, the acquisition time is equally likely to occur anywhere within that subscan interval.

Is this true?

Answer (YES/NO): NO